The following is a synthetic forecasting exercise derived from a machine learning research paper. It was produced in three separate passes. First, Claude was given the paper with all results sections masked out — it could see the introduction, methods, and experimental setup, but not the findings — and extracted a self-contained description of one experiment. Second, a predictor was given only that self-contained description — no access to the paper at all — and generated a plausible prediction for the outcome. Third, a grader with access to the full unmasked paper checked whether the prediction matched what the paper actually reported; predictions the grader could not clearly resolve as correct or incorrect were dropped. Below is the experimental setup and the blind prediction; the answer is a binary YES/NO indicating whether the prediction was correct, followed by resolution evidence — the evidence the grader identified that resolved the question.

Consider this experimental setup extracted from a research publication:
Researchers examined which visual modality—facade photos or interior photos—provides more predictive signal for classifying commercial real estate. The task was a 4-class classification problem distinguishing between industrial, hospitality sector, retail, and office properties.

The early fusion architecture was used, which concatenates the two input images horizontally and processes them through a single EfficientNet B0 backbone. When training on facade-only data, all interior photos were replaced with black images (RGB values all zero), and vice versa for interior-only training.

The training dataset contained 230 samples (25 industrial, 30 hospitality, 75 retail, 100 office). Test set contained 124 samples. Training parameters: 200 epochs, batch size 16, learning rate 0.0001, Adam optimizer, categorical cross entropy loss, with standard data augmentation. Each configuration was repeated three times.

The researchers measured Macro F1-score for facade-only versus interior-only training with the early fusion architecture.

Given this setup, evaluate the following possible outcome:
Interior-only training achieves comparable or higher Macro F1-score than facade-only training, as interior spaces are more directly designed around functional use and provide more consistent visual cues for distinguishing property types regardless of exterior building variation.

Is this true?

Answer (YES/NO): NO